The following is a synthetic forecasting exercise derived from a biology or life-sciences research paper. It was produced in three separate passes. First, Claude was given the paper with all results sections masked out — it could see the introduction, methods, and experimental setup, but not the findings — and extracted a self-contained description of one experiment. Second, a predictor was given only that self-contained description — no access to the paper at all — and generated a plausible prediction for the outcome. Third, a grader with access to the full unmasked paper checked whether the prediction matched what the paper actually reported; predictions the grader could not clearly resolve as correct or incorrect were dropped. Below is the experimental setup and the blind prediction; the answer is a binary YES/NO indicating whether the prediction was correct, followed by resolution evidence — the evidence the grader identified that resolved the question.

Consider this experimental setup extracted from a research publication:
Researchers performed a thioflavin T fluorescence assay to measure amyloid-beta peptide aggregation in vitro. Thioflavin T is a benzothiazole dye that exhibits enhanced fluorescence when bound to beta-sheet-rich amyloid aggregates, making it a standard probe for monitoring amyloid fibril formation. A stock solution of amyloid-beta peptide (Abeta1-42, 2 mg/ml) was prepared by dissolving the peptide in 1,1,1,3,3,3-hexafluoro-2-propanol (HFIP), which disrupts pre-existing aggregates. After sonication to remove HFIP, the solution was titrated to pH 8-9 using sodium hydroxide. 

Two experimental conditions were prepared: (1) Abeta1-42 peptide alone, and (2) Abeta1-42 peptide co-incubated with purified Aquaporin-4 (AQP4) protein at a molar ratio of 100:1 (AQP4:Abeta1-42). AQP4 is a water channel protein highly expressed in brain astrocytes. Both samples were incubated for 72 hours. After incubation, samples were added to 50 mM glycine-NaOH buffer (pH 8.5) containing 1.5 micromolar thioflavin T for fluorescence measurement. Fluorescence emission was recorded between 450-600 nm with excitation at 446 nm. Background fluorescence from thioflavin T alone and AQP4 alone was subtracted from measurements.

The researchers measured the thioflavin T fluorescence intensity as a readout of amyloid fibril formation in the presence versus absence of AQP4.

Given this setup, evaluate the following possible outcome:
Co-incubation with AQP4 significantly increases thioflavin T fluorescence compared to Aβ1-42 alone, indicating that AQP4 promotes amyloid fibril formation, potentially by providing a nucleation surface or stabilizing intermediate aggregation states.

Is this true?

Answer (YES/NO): NO